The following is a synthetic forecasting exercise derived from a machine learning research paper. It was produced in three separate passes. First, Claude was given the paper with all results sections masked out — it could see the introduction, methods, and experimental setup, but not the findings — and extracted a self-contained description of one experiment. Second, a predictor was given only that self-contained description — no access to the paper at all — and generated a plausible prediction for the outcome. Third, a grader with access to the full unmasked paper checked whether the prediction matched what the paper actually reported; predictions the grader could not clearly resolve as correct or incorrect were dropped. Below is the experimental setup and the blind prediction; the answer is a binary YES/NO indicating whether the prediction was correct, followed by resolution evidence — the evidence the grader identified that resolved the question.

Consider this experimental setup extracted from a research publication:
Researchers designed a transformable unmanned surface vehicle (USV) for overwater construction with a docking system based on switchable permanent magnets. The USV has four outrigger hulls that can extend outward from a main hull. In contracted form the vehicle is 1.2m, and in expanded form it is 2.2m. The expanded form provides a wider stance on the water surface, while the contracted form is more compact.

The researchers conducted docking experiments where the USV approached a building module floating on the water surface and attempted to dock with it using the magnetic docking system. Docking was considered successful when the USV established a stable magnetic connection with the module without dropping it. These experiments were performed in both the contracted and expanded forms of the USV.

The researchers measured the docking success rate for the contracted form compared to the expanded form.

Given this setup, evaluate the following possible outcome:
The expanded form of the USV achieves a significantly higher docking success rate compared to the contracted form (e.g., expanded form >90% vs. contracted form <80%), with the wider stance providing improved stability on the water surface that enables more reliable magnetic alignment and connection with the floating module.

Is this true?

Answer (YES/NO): NO